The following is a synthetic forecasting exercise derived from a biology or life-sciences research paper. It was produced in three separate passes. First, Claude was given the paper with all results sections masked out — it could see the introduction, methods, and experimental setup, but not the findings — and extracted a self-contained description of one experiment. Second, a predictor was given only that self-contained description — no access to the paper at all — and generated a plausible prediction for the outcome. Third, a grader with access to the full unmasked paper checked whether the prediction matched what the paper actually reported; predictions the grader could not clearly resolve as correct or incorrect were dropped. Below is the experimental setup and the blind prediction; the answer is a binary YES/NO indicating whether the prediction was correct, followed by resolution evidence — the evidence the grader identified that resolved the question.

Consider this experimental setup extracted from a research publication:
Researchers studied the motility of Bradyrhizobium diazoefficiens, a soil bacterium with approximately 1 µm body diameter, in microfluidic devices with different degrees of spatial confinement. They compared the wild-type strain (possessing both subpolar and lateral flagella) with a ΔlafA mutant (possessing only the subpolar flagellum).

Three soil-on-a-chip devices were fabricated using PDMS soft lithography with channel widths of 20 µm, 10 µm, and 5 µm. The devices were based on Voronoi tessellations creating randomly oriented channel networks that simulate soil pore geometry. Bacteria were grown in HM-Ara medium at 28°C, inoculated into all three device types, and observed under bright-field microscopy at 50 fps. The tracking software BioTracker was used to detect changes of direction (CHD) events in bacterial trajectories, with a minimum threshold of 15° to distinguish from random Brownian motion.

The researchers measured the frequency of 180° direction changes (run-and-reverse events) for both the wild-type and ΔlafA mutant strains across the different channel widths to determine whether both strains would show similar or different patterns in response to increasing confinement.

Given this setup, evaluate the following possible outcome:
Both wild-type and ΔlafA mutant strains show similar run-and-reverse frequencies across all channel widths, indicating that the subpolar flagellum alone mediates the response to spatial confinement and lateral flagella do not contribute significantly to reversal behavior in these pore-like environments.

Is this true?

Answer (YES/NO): NO